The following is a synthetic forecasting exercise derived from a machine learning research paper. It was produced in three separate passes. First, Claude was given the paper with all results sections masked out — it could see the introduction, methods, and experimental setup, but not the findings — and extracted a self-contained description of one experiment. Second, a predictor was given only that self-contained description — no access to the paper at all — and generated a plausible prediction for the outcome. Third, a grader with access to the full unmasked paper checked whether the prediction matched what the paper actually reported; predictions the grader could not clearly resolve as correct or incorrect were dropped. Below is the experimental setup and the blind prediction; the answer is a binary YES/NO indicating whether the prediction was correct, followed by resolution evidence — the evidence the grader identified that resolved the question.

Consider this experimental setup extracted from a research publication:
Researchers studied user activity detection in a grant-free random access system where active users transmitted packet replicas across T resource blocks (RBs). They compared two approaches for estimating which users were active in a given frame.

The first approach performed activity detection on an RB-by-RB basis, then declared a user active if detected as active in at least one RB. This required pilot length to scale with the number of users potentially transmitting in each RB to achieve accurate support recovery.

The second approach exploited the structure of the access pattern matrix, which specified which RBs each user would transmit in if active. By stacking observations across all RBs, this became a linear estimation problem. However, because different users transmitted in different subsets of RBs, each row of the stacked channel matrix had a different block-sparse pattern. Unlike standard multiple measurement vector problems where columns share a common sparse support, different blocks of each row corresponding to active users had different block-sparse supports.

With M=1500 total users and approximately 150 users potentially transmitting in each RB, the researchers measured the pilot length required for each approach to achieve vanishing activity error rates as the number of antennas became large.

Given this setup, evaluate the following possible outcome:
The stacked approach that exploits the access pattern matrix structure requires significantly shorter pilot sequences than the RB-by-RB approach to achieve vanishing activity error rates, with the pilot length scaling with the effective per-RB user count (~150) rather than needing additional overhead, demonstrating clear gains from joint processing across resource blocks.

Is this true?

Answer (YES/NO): NO